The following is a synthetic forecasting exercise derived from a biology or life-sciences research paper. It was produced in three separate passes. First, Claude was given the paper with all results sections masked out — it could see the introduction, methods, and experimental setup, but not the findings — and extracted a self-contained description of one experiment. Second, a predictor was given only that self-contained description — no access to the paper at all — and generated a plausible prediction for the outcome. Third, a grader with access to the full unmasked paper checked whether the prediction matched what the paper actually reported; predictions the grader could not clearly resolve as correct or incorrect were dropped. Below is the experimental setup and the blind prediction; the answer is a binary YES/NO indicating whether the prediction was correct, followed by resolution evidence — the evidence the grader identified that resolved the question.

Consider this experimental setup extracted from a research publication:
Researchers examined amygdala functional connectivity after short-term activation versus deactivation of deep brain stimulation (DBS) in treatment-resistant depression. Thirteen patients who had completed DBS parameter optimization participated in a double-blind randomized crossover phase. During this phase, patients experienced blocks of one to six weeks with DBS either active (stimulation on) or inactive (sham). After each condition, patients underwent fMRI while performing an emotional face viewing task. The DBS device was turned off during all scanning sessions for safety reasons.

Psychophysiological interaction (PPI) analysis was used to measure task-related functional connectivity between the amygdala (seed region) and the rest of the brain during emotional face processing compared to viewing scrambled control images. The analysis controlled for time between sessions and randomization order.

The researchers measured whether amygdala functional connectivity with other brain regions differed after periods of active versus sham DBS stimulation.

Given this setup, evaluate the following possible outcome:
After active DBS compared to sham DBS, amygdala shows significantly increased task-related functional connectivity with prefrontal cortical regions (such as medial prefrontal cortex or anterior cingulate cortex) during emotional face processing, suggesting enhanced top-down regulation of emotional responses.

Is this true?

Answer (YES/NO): YES